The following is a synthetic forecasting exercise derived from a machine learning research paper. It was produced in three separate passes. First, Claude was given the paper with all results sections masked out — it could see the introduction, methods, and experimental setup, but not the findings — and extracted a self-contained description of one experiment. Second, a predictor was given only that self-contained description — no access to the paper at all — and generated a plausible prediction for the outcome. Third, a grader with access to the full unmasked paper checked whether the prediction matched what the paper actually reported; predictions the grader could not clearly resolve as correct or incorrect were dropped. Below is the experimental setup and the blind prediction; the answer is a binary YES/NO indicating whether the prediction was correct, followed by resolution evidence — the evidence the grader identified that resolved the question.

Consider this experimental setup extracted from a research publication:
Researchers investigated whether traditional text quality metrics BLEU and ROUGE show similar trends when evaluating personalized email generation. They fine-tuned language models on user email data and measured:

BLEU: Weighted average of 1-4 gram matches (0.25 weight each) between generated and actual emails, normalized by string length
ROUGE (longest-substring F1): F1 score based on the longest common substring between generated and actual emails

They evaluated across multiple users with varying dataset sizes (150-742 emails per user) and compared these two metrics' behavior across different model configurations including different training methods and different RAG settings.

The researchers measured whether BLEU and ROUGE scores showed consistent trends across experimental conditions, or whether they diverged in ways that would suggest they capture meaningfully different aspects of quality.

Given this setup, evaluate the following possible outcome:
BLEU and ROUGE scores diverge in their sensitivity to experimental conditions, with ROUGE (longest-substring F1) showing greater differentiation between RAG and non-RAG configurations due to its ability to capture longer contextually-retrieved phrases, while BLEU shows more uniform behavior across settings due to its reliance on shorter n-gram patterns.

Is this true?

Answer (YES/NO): NO